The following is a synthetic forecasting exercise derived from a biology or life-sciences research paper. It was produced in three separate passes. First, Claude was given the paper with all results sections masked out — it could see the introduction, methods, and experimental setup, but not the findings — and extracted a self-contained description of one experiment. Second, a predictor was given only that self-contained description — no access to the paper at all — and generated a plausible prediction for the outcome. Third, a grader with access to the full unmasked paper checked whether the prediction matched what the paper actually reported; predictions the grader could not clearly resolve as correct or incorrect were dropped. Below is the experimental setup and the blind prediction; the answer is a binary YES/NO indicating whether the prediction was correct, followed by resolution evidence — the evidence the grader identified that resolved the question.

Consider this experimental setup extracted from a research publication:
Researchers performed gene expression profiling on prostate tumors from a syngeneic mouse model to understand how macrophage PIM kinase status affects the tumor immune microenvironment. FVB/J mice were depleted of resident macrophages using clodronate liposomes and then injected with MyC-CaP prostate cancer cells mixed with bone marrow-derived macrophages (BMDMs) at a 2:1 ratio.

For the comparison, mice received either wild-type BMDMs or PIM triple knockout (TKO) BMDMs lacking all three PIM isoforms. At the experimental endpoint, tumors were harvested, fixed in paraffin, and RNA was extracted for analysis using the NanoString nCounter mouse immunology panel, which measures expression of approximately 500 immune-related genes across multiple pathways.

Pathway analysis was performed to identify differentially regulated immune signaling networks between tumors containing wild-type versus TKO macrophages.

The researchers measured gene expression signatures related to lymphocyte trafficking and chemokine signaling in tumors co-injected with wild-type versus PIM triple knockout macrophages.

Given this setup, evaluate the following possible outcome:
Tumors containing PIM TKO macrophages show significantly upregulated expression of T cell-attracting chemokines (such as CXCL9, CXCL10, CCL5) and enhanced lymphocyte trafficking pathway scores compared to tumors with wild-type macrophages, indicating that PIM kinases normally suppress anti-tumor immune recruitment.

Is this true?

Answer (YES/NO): YES